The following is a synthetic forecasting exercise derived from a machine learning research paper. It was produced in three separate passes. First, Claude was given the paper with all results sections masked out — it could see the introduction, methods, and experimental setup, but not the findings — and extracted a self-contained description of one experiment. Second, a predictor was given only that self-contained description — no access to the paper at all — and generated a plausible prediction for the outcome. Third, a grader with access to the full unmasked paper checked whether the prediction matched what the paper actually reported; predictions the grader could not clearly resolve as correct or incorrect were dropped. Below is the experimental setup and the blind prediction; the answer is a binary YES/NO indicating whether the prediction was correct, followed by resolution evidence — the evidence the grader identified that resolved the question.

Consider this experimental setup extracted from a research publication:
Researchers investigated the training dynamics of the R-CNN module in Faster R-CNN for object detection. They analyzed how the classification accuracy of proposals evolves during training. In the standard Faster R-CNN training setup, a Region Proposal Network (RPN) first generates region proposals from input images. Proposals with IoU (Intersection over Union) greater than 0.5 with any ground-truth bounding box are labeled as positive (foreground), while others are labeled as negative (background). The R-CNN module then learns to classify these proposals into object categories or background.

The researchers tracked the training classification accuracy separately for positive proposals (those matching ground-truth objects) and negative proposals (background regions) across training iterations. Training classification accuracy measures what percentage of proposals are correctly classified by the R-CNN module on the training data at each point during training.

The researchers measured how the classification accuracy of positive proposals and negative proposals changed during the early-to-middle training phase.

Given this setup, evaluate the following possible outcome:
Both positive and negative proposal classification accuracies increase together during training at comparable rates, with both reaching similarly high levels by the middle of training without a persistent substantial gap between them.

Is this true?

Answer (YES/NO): NO